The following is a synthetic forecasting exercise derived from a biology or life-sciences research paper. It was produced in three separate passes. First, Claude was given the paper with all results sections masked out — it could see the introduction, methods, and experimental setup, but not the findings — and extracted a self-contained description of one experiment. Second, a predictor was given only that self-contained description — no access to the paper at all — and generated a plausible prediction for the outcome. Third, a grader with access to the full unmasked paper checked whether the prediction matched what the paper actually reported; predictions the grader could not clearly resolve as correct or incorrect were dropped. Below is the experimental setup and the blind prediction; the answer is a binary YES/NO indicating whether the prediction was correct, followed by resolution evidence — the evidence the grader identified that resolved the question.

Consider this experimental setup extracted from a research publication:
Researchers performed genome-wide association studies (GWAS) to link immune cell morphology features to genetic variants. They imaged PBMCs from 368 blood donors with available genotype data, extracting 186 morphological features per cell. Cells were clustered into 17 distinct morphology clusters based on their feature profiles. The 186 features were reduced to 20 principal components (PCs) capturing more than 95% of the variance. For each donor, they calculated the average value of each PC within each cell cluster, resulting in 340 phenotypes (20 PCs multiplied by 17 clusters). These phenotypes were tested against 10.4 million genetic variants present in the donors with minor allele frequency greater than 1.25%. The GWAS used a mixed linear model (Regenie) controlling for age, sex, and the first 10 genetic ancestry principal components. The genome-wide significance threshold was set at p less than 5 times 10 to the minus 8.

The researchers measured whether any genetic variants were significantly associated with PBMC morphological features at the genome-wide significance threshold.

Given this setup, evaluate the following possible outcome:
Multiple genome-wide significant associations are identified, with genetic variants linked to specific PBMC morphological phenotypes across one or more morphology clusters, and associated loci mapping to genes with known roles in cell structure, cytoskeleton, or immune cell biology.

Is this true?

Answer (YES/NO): YES